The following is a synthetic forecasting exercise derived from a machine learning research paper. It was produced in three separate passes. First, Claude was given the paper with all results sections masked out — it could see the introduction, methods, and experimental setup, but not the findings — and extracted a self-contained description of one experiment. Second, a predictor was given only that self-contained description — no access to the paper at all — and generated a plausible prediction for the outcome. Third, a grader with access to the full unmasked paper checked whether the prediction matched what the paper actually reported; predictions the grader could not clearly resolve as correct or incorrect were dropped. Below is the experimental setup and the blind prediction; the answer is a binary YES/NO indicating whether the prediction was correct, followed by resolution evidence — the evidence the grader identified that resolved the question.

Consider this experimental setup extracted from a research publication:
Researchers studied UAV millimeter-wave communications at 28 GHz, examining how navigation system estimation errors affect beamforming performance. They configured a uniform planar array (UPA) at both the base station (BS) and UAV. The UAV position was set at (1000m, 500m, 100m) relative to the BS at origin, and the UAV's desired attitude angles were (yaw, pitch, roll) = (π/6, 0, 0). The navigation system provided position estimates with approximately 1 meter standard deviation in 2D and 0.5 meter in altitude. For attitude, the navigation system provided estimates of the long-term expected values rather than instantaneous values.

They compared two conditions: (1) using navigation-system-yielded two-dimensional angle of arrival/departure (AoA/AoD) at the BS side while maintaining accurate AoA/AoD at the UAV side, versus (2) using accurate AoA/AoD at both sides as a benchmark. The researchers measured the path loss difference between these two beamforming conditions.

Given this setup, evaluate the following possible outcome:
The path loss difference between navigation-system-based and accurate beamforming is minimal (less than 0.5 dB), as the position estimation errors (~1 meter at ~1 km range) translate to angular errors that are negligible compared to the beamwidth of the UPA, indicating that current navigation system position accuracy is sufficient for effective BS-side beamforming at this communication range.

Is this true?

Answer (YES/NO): YES